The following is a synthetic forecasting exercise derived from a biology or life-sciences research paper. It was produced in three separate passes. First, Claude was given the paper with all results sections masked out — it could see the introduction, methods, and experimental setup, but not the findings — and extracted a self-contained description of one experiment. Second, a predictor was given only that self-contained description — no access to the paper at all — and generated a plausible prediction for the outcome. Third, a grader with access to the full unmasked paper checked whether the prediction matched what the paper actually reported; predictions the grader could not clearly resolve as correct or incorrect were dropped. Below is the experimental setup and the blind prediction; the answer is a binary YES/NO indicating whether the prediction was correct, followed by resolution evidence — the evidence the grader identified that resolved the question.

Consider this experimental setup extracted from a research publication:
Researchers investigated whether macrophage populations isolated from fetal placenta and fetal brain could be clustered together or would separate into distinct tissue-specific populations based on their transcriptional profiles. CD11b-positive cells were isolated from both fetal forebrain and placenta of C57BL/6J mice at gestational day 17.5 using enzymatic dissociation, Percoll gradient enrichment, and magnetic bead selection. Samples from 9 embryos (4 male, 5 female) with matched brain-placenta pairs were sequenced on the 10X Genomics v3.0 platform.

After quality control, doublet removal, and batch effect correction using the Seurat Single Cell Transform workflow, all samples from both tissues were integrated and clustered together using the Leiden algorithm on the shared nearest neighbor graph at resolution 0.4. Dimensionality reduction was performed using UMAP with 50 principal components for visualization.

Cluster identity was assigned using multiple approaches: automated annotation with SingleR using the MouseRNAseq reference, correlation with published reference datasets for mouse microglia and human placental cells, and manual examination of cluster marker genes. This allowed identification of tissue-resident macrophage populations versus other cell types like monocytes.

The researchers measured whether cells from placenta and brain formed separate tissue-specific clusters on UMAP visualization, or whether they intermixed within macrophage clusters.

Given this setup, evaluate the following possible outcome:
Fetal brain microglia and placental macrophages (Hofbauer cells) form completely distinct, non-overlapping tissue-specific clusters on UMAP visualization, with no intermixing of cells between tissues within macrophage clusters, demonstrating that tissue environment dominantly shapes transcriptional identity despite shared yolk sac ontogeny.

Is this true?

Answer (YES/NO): NO